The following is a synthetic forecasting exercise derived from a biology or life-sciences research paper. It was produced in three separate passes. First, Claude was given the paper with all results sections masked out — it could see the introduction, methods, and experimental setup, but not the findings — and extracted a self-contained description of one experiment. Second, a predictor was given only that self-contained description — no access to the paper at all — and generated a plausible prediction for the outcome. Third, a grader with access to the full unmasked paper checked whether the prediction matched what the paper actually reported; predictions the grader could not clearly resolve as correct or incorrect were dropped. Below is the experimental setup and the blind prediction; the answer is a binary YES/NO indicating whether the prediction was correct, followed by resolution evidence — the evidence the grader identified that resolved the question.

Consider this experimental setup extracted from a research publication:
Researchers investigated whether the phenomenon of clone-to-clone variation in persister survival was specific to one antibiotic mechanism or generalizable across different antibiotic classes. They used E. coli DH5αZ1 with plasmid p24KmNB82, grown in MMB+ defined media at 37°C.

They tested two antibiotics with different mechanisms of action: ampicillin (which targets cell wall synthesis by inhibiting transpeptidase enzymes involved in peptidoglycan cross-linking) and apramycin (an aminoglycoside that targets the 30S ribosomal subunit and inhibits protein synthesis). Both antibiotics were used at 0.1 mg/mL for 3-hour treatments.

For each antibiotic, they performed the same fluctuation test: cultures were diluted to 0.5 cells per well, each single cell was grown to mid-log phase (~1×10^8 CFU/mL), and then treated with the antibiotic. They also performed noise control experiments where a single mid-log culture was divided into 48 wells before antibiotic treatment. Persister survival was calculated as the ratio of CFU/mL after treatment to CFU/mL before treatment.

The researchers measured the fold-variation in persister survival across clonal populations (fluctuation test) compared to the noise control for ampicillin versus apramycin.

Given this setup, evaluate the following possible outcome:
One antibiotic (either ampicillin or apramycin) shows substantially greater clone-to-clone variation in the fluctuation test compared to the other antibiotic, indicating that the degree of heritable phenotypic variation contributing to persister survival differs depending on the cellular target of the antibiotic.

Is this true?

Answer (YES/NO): NO